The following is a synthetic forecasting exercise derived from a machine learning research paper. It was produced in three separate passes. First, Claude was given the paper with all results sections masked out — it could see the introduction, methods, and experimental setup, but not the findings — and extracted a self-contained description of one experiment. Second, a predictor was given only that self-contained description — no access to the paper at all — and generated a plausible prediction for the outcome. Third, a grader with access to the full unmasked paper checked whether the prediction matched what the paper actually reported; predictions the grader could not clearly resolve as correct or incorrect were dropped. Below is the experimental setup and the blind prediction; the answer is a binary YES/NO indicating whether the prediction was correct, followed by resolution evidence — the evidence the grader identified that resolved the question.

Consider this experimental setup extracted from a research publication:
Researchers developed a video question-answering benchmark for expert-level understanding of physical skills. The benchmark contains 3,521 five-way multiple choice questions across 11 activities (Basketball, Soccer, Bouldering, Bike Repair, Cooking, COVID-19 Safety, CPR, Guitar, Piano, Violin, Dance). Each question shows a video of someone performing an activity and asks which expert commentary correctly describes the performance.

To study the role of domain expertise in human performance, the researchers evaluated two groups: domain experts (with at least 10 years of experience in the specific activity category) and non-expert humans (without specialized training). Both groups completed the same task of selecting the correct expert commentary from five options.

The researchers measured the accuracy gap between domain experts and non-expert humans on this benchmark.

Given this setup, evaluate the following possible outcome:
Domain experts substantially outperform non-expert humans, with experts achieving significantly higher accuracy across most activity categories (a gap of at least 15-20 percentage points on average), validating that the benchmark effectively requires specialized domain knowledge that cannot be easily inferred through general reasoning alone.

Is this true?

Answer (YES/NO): YES